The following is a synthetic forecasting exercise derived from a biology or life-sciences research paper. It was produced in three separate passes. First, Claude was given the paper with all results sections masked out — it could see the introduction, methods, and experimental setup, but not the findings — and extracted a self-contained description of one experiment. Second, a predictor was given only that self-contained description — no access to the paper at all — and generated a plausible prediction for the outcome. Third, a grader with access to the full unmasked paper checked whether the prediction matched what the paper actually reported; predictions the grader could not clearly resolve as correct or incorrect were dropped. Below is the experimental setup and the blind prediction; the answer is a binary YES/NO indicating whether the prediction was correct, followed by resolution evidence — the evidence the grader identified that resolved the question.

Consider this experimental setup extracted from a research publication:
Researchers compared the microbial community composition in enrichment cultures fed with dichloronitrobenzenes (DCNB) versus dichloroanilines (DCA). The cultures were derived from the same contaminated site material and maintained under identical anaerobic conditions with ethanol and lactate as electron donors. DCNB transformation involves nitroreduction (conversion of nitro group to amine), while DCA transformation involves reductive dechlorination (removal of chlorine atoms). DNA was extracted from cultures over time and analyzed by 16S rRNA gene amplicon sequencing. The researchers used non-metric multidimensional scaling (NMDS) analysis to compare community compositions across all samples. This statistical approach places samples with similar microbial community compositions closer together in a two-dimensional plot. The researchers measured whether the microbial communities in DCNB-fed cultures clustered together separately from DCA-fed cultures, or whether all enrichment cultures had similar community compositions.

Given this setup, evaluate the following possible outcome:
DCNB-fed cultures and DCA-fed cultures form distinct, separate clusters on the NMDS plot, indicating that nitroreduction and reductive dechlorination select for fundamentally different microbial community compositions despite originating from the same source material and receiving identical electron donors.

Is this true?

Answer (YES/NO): NO